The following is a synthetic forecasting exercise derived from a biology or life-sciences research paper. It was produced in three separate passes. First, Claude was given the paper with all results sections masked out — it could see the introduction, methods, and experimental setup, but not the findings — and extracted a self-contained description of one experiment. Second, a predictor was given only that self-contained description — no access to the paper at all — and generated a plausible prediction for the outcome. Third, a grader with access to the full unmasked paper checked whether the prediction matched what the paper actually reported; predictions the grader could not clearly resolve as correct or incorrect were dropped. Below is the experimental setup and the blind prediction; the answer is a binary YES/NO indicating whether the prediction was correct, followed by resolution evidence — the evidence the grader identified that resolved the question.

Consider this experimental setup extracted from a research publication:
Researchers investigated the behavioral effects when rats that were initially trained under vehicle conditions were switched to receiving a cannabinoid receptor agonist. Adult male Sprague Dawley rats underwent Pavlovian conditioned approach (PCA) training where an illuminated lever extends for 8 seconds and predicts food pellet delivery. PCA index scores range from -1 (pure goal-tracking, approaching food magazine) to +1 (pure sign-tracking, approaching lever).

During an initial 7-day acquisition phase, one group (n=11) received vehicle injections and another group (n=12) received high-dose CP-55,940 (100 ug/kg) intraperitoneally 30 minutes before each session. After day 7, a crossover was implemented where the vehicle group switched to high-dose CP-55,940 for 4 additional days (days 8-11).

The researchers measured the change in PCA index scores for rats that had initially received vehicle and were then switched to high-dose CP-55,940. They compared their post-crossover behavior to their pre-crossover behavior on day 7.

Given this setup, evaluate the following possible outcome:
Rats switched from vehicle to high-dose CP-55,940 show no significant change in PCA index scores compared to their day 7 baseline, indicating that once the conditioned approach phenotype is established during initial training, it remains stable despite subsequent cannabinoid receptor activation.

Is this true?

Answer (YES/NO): NO